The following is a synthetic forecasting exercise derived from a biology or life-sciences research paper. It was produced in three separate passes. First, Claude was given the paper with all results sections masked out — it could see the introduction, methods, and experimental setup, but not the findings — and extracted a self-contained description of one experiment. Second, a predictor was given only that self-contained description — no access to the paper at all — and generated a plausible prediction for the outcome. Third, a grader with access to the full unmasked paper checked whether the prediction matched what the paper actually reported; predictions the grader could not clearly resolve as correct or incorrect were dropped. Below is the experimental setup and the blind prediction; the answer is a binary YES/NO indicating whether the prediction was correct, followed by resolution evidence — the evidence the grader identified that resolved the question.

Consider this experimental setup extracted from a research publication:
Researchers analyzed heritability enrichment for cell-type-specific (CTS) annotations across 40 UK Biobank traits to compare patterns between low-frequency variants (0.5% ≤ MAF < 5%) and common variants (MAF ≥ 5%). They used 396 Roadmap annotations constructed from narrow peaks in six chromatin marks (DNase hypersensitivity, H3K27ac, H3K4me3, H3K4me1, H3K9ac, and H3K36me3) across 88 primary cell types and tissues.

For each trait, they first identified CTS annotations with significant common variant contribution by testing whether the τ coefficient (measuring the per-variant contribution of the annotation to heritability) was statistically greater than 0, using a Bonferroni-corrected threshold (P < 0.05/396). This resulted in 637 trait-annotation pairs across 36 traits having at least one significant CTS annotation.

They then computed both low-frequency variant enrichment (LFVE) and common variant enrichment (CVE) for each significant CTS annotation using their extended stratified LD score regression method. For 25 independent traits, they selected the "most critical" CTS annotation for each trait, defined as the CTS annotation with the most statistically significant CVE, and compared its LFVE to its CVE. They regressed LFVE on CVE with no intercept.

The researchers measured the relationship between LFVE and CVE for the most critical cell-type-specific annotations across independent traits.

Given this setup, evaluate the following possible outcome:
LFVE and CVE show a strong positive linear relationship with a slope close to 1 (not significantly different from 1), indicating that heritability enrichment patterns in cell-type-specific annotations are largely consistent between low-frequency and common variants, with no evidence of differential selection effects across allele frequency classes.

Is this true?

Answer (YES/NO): NO